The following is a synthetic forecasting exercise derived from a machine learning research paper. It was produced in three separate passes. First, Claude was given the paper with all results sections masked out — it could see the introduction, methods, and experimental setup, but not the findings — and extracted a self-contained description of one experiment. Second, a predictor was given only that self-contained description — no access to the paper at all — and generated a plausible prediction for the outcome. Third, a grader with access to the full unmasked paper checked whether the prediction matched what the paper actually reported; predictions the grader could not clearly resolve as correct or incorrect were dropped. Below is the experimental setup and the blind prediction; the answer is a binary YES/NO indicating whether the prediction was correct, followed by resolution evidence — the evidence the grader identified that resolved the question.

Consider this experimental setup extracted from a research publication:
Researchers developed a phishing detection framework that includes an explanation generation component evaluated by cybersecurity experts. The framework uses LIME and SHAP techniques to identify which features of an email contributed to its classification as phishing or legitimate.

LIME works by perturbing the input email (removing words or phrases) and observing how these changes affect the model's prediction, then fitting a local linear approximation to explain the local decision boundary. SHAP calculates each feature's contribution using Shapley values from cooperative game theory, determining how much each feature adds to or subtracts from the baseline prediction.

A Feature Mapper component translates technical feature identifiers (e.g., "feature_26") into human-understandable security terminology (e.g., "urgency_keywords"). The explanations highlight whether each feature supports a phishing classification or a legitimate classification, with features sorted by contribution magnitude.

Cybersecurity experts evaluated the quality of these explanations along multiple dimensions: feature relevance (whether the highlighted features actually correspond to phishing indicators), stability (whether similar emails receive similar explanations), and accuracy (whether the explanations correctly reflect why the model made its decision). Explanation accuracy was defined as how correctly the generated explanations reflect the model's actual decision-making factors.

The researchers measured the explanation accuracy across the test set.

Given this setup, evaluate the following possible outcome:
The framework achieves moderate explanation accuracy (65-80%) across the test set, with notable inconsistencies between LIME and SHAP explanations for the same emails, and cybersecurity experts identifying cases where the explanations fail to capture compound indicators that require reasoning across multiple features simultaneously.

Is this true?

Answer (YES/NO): NO